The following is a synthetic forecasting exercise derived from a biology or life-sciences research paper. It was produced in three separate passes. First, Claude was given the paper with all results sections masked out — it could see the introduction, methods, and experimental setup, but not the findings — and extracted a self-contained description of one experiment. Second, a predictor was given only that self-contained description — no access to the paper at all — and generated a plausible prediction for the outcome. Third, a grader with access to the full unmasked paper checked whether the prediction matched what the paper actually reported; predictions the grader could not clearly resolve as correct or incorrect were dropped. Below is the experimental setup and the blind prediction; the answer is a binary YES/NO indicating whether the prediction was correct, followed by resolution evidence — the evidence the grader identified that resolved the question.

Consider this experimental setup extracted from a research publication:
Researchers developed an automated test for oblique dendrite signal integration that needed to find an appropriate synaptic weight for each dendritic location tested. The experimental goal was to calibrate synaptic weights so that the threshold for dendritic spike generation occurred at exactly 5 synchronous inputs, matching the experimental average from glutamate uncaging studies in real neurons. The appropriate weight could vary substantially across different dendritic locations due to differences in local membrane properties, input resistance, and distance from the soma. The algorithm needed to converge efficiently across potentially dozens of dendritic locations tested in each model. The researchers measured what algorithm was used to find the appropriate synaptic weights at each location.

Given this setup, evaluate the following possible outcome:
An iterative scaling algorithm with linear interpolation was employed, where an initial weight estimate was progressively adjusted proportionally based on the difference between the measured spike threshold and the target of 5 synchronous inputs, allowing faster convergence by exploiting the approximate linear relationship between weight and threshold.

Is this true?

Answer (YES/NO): NO